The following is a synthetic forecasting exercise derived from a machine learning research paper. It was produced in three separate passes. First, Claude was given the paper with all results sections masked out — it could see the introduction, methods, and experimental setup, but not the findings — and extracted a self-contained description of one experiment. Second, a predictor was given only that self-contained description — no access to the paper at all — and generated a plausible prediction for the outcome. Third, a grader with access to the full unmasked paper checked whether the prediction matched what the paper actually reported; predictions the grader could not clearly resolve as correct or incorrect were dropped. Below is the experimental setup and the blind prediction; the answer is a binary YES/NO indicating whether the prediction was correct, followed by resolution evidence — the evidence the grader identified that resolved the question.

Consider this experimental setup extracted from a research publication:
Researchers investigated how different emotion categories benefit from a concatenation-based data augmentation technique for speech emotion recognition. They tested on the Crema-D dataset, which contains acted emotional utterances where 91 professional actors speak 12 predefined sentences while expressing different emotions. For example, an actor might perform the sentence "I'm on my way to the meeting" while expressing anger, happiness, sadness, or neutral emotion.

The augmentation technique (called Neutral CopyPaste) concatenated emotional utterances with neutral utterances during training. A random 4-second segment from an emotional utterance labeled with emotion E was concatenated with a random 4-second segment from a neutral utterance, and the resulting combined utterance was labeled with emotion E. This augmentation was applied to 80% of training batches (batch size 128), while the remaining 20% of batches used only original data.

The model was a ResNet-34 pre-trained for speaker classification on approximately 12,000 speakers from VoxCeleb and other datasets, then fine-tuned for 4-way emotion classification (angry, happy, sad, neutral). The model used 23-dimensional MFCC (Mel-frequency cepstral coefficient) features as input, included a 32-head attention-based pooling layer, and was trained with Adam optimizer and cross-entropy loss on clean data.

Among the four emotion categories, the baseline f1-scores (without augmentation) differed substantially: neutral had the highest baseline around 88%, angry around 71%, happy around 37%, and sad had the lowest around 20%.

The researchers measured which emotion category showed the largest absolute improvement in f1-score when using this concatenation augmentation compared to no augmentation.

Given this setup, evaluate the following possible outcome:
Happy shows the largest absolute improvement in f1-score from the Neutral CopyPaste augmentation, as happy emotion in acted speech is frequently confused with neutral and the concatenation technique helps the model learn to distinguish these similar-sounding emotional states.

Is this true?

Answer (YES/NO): YES